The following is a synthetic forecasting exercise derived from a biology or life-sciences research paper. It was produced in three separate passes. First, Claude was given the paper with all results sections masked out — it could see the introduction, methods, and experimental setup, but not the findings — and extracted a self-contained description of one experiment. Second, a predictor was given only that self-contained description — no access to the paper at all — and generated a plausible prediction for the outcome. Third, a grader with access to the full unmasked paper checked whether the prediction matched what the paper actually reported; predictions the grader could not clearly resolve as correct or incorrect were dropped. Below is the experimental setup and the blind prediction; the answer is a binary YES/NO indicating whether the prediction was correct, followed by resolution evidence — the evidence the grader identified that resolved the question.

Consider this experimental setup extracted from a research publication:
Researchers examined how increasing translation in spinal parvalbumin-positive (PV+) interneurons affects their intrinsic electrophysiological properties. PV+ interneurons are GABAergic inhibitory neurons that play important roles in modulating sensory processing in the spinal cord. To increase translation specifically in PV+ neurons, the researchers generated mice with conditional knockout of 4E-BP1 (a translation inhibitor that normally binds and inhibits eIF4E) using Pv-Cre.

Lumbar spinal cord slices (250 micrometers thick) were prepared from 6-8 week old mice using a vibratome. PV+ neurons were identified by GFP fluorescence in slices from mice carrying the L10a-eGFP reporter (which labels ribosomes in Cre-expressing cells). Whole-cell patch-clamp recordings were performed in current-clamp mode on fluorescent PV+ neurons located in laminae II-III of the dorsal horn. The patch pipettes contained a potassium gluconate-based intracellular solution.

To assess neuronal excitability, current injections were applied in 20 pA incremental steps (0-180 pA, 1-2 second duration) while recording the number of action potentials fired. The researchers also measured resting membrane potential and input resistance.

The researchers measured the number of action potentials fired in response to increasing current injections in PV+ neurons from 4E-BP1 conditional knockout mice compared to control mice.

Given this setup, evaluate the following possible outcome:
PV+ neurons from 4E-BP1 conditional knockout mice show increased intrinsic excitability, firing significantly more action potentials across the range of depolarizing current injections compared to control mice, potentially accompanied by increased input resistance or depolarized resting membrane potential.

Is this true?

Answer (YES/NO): NO